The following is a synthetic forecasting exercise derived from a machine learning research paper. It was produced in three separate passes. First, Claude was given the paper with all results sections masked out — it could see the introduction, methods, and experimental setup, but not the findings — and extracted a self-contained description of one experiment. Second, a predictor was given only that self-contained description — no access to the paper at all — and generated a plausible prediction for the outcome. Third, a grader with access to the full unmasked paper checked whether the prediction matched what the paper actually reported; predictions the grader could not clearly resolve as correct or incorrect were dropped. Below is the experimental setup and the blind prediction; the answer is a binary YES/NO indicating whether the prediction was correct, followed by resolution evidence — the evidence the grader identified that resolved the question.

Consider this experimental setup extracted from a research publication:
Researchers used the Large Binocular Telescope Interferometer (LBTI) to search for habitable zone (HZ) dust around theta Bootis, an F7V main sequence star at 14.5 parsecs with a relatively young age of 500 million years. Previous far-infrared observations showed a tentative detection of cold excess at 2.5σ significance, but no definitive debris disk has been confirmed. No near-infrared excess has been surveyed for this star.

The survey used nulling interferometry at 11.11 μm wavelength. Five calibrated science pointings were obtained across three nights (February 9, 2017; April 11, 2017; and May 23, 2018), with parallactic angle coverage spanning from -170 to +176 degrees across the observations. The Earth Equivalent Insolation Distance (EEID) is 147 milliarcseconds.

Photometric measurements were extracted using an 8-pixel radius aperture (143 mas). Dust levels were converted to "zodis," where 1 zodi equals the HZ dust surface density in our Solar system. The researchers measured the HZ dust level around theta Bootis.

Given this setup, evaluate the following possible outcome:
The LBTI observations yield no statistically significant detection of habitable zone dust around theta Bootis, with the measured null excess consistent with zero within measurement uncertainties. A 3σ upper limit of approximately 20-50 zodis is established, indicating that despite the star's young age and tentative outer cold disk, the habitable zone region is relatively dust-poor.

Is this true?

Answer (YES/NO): NO